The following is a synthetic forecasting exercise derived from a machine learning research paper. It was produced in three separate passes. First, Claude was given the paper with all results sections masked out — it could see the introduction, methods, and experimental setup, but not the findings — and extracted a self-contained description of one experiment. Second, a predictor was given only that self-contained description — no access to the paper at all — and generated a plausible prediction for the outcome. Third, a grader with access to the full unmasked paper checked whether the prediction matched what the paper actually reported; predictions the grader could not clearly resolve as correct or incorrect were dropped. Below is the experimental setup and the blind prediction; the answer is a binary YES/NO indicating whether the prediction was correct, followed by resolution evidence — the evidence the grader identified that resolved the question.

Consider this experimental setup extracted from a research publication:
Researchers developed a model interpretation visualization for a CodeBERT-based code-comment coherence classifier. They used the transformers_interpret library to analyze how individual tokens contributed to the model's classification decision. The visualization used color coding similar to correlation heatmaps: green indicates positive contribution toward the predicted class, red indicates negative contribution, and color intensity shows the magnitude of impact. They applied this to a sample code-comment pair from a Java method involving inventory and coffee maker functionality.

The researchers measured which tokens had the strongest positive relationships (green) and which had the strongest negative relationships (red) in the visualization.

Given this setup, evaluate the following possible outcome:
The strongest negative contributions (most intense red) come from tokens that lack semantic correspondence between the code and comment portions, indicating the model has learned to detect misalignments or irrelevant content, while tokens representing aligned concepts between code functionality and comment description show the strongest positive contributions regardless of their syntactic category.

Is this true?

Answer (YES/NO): NO